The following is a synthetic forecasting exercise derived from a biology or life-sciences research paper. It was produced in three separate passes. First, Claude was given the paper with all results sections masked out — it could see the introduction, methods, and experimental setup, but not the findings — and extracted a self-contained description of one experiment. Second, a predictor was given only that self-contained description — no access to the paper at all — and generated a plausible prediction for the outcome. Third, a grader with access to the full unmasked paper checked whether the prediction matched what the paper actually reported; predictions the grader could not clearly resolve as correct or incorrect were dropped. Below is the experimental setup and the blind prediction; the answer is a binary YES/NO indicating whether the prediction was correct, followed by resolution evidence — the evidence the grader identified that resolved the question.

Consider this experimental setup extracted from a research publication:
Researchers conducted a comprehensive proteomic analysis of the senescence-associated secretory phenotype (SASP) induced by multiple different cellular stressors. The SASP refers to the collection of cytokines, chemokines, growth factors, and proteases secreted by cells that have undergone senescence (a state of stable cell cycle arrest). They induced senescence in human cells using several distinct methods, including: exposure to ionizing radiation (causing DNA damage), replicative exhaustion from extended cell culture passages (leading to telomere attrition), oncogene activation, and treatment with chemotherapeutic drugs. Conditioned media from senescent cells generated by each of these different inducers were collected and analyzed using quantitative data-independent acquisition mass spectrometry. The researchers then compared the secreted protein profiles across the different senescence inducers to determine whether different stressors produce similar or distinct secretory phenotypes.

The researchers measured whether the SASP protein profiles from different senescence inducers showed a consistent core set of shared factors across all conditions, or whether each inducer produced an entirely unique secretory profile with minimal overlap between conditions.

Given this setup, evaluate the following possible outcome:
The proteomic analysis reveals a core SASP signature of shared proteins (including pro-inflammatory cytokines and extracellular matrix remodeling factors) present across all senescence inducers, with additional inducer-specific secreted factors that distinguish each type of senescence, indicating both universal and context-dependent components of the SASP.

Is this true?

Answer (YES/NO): YES